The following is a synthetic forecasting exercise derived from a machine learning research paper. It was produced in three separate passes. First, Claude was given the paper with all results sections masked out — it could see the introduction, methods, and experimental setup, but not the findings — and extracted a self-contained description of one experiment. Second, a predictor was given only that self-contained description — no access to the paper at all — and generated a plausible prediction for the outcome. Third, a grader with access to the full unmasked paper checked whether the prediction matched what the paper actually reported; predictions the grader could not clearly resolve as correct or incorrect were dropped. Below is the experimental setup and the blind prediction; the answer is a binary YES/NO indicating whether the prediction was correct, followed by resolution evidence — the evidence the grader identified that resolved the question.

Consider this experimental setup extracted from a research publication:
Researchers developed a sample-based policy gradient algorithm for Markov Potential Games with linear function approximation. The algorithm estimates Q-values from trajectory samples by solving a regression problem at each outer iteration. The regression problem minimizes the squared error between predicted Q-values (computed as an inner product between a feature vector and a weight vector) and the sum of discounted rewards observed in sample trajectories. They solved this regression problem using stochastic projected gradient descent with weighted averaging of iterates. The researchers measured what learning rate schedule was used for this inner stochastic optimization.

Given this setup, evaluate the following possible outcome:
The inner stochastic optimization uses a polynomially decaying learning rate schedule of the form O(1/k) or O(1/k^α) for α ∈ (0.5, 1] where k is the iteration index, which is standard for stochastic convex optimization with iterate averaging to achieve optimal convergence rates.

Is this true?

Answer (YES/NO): YES